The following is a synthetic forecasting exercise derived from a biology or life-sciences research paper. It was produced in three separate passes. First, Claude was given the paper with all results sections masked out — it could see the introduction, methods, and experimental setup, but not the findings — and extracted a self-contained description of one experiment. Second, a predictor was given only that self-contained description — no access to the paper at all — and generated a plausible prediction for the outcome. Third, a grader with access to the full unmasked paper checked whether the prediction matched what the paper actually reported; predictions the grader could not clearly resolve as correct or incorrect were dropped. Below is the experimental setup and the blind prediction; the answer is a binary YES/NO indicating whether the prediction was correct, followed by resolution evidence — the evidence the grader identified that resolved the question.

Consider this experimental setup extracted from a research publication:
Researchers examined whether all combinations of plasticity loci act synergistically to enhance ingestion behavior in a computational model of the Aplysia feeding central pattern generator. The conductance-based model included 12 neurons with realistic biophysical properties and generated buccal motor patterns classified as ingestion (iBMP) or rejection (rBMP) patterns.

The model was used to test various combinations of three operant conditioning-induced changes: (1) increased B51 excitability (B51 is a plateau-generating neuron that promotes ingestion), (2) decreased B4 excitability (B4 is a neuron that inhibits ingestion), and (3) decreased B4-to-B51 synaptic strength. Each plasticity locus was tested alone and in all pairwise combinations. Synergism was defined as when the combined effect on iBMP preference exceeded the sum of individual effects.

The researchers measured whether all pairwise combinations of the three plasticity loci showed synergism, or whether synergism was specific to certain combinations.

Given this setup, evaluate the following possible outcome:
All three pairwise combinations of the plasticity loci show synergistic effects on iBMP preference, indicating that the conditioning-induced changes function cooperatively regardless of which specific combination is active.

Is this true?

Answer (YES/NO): NO